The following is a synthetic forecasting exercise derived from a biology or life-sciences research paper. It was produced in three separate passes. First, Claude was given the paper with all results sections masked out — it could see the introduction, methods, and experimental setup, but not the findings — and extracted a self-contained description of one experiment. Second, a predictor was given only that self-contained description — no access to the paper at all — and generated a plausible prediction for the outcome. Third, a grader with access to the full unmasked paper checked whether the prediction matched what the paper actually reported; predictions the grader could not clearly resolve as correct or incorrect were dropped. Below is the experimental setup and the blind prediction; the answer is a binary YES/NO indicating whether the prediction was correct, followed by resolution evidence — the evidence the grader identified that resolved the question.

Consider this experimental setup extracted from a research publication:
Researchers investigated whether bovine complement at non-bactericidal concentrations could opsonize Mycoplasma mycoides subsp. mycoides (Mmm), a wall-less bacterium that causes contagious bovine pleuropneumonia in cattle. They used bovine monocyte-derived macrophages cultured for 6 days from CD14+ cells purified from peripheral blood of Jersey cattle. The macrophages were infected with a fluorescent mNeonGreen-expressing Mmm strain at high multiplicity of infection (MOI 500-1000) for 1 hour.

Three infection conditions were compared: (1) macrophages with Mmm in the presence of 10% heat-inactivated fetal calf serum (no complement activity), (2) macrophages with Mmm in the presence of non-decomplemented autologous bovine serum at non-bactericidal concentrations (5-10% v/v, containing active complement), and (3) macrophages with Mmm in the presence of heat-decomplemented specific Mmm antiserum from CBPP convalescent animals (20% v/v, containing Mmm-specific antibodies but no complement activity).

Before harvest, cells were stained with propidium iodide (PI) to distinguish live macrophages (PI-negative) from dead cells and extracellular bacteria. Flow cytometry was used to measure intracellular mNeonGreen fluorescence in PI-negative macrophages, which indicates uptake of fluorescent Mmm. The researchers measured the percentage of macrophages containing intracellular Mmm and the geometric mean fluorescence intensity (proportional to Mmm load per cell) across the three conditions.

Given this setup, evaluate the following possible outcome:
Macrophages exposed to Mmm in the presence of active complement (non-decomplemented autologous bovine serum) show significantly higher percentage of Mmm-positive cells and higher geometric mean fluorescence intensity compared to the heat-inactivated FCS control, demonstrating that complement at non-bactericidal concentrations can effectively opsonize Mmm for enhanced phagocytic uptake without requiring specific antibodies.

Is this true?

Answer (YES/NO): NO